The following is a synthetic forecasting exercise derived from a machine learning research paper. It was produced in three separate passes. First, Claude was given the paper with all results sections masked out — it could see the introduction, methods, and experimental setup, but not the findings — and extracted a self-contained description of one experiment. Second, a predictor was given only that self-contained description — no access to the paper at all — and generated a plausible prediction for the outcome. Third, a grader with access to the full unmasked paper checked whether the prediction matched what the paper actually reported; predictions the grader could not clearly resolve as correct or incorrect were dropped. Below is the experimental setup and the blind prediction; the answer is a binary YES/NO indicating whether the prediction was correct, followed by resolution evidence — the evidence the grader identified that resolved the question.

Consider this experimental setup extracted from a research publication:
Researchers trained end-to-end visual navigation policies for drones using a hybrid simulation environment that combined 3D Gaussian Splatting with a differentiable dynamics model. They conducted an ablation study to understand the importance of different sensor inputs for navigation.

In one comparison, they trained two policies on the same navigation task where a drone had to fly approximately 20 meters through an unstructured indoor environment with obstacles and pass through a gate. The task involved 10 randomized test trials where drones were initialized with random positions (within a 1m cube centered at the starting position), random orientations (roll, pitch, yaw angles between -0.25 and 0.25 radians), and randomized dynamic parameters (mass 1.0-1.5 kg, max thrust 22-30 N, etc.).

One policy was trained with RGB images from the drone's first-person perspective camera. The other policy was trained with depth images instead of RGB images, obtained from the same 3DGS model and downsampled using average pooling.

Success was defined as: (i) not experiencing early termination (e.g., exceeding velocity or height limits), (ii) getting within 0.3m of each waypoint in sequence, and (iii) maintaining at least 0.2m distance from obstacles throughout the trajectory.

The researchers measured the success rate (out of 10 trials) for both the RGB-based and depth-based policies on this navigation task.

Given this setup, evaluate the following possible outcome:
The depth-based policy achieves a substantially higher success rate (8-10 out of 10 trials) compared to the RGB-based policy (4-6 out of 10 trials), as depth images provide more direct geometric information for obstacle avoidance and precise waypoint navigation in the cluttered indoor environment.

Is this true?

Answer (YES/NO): NO